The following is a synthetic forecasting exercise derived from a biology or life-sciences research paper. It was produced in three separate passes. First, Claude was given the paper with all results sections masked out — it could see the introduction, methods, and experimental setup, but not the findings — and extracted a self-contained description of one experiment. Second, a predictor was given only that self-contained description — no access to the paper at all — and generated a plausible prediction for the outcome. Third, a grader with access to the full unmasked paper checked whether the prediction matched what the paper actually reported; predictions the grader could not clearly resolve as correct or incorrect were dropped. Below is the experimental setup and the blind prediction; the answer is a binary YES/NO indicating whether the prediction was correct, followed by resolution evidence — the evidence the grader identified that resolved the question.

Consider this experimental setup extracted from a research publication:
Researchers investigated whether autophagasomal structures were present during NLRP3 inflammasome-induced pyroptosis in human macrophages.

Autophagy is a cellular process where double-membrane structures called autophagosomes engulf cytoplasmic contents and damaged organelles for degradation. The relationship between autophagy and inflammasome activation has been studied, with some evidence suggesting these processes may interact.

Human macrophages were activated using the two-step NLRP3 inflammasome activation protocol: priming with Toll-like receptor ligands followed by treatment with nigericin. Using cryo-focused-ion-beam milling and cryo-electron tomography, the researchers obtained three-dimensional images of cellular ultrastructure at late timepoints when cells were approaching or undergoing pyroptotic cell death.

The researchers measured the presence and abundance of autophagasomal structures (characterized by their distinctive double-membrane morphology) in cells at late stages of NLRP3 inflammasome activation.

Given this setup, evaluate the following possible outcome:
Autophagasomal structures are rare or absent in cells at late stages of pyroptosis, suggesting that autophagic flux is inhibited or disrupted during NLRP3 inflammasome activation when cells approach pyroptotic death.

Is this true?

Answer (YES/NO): NO